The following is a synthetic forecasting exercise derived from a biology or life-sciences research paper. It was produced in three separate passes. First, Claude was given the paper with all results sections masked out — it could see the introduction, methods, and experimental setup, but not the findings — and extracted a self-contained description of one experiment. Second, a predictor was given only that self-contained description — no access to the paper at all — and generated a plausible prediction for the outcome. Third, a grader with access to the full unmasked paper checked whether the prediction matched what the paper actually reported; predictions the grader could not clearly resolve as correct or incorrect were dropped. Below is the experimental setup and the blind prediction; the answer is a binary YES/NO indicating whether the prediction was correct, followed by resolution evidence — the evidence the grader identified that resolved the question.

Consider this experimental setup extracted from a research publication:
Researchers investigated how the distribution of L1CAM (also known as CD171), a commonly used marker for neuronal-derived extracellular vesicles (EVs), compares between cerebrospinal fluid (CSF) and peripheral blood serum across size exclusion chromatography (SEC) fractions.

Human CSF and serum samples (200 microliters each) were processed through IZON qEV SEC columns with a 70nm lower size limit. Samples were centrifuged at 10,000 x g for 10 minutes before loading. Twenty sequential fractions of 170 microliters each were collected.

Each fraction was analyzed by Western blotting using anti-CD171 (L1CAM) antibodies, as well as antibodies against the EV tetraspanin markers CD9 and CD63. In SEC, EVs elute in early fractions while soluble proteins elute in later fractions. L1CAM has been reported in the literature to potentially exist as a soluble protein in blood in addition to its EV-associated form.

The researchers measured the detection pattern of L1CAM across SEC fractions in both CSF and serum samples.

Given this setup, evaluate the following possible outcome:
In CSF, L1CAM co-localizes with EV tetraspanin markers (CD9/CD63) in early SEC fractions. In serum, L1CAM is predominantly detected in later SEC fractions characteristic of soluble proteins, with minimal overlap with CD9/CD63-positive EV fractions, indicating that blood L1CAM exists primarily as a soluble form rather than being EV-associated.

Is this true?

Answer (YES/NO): NO